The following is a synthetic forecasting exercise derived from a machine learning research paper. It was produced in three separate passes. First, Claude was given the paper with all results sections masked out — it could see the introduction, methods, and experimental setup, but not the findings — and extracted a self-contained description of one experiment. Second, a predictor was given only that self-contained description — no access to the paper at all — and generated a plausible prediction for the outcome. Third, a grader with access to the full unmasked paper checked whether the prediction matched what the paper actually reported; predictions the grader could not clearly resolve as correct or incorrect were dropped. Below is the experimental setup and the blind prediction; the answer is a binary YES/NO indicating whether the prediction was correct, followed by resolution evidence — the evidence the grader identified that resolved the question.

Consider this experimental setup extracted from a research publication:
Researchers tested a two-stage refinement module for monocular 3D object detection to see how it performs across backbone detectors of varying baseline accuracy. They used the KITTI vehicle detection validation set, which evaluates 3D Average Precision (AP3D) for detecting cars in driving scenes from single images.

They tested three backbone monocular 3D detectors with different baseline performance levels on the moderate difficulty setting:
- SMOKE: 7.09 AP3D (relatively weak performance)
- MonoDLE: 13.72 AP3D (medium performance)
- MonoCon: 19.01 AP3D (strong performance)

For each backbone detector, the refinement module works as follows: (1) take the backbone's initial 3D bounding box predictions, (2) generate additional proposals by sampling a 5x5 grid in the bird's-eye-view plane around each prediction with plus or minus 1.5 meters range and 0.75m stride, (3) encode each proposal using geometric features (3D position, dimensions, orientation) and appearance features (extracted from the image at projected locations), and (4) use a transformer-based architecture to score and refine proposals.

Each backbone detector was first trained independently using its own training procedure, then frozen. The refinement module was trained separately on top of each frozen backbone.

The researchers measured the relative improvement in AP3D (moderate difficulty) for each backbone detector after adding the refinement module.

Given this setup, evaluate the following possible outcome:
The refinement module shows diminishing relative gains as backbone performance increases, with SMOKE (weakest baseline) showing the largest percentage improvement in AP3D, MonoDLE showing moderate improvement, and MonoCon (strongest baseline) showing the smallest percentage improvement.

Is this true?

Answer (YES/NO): NO